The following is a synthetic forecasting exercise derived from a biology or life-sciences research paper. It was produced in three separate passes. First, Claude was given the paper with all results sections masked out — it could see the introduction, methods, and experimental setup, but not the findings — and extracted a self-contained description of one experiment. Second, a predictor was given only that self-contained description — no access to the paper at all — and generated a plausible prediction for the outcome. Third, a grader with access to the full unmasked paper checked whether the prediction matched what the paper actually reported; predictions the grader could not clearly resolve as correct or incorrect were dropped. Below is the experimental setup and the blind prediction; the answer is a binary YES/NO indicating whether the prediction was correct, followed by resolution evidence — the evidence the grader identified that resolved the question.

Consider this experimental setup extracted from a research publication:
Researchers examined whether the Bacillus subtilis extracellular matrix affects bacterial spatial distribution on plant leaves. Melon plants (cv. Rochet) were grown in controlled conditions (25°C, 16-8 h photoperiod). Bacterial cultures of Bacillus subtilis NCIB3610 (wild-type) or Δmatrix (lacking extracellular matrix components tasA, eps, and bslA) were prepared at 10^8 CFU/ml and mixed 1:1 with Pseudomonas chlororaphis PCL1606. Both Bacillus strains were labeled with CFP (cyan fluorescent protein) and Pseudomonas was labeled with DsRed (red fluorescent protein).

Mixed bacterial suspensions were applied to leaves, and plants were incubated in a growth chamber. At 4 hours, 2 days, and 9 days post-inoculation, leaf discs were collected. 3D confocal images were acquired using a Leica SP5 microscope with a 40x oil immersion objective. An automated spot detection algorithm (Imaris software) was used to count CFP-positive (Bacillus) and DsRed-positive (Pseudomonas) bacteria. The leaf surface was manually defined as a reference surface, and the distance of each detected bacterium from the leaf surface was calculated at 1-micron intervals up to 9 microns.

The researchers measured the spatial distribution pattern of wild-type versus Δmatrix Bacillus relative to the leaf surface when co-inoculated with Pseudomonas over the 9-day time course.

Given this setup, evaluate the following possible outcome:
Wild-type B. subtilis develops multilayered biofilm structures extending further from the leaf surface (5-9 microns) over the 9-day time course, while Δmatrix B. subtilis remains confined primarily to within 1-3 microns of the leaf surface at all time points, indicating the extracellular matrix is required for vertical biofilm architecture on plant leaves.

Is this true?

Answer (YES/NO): NO